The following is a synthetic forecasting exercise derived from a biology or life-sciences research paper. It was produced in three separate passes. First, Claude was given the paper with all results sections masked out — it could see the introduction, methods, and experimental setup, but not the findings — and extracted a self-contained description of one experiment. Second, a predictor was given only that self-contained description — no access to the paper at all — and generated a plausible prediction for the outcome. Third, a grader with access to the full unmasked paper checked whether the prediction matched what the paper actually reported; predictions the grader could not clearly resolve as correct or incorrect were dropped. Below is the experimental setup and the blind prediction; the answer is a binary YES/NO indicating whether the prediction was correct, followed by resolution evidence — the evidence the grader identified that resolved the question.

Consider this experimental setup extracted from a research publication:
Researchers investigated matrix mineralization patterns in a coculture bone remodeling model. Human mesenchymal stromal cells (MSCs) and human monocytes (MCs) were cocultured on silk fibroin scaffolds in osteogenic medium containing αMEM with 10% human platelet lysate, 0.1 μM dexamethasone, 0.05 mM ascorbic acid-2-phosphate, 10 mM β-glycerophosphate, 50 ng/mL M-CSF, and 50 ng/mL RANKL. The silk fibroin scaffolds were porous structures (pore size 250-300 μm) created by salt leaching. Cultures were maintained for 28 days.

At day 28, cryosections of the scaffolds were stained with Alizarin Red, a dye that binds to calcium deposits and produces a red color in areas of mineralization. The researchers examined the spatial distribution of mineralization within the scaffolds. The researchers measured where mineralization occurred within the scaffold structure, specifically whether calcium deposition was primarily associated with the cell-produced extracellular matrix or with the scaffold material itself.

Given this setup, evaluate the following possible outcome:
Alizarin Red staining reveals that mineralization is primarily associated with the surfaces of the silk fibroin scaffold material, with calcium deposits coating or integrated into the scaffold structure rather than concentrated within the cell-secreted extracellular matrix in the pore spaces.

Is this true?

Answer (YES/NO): YES